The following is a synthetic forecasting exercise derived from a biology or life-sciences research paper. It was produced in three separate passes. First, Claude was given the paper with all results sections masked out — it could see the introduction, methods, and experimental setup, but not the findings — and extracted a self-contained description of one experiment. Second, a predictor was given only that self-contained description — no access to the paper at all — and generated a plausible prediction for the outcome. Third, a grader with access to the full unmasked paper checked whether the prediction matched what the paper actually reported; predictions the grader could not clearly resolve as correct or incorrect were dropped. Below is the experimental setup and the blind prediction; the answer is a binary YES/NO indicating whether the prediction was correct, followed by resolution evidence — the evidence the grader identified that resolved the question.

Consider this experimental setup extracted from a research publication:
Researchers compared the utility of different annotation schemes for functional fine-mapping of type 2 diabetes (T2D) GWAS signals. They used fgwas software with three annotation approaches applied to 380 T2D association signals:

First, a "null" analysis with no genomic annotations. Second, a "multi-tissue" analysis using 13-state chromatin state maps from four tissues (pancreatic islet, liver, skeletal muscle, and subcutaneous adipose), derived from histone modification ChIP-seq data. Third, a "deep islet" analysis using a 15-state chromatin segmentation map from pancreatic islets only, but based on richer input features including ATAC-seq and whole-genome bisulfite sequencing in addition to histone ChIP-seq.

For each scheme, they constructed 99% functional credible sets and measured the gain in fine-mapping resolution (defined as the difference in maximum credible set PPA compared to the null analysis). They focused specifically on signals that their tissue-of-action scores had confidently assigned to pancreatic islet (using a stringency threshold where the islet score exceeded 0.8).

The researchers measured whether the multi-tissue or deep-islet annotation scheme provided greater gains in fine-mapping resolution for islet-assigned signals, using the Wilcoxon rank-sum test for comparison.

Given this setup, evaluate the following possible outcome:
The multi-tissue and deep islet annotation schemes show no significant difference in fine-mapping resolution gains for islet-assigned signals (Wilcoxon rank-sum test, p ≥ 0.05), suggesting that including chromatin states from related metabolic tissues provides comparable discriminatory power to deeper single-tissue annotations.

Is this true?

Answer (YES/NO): NO